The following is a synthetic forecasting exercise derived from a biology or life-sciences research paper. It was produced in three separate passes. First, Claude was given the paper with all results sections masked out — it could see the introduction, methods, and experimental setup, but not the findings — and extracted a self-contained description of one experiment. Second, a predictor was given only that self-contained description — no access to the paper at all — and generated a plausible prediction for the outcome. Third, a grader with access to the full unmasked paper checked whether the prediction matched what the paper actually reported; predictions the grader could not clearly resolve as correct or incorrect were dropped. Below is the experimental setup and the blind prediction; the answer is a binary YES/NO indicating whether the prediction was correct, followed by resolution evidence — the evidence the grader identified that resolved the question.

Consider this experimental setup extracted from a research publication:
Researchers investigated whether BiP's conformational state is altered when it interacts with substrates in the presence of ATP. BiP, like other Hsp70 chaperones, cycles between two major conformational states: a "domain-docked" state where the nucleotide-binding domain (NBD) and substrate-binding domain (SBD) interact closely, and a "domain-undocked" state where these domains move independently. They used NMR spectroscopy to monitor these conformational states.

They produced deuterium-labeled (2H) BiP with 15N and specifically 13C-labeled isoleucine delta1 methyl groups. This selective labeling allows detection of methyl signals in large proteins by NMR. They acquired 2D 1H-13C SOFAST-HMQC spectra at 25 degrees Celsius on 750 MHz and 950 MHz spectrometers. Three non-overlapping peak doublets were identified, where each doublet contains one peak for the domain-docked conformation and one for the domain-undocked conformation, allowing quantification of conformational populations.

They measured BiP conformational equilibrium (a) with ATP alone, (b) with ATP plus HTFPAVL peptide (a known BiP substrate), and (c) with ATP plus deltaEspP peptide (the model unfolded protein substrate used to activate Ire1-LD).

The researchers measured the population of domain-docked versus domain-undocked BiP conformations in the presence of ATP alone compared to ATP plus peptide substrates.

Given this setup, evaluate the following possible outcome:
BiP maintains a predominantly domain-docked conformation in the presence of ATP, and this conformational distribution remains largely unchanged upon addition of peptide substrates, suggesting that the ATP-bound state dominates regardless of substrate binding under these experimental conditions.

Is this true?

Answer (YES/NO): NO